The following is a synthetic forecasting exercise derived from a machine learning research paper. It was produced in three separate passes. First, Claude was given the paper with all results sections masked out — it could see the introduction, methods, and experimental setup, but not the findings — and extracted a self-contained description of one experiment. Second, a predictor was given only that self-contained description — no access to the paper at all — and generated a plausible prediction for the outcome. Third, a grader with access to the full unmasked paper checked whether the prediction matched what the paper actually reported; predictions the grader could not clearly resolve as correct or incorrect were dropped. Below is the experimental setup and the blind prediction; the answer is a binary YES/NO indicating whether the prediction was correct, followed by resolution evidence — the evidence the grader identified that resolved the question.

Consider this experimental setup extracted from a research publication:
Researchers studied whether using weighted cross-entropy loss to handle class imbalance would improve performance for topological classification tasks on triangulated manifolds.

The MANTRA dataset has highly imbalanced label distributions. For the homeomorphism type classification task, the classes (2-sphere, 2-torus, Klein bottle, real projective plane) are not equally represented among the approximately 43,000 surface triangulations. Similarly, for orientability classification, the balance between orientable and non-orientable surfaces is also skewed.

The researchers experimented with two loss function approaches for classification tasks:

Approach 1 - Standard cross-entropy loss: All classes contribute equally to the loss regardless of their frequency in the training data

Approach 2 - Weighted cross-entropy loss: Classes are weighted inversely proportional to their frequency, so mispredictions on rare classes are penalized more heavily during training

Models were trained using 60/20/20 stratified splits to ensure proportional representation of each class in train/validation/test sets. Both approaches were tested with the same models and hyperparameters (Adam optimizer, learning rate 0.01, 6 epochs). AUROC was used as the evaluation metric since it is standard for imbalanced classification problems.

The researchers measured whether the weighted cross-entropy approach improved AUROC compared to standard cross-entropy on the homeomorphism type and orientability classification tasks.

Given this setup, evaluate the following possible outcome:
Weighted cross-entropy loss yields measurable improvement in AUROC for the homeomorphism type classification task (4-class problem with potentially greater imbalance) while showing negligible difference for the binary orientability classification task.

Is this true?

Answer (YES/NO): NO